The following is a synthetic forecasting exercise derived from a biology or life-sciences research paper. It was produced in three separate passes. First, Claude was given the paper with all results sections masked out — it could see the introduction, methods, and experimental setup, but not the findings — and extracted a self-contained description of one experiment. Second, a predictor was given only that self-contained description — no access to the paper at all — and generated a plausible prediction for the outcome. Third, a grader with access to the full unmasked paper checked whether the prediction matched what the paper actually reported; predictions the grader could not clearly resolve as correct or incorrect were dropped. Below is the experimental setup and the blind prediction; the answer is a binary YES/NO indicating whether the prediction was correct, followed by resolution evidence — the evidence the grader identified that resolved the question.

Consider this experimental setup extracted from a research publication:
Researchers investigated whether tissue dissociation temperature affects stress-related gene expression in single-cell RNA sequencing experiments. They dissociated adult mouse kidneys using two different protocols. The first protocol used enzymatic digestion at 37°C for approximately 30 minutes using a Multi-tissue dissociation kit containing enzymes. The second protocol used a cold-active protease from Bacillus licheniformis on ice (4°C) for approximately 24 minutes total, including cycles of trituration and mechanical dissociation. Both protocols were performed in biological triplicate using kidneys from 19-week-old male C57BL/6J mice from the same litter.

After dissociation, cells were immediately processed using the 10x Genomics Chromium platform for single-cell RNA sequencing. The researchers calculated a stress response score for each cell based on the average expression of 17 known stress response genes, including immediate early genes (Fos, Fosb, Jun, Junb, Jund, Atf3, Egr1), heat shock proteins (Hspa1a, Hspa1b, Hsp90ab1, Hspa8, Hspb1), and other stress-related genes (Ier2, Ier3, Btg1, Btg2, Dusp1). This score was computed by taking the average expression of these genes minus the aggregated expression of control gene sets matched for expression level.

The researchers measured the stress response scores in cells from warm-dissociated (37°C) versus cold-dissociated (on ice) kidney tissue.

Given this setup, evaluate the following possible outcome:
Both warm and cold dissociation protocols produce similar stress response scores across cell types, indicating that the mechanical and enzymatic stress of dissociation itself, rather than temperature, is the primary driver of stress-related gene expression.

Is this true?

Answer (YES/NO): NO